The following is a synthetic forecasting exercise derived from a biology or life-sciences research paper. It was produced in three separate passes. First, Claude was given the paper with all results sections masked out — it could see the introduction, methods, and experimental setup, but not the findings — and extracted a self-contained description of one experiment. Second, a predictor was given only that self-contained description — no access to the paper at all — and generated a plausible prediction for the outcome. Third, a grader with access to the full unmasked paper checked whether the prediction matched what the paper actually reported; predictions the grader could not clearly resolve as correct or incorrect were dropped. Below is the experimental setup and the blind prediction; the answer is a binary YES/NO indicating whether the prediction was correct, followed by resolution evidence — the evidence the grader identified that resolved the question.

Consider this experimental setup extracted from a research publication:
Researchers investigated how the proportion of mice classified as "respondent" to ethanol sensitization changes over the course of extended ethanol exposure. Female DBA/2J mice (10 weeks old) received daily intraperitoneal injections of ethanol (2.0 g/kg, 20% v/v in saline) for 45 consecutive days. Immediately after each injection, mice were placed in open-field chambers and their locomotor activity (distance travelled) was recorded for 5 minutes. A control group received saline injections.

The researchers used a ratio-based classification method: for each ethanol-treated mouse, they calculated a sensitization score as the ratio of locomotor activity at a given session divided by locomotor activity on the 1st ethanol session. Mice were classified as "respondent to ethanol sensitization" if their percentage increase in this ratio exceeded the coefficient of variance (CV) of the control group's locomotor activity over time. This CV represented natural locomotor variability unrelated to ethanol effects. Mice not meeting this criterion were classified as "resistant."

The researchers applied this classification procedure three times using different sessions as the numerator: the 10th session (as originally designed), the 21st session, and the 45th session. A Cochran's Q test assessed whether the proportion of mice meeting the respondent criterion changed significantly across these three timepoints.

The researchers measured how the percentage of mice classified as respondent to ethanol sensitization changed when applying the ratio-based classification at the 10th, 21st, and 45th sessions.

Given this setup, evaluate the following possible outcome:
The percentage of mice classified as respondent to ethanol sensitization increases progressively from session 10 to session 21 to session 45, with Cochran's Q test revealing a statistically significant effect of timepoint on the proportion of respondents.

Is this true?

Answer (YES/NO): NO